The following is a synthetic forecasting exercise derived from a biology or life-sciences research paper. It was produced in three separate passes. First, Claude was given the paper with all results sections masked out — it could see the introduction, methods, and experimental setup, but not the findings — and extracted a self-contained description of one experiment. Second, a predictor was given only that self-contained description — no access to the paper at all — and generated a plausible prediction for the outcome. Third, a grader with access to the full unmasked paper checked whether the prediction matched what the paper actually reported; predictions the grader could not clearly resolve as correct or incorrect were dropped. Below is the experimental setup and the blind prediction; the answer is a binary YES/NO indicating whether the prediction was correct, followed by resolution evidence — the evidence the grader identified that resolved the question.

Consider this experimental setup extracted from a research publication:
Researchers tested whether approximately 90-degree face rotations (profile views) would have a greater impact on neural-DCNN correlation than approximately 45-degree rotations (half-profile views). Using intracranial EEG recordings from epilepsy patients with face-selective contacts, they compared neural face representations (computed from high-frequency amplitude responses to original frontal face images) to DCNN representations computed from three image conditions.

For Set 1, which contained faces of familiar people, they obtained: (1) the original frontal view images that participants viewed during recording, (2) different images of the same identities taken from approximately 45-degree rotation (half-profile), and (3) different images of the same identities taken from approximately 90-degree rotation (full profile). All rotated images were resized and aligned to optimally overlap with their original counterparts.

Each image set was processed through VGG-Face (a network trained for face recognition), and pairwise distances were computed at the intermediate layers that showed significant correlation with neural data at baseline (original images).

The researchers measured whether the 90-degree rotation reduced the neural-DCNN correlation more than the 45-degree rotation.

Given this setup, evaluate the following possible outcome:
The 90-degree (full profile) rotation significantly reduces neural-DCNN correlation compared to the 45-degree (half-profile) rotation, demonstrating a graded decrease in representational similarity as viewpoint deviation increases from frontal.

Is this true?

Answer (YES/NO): YES